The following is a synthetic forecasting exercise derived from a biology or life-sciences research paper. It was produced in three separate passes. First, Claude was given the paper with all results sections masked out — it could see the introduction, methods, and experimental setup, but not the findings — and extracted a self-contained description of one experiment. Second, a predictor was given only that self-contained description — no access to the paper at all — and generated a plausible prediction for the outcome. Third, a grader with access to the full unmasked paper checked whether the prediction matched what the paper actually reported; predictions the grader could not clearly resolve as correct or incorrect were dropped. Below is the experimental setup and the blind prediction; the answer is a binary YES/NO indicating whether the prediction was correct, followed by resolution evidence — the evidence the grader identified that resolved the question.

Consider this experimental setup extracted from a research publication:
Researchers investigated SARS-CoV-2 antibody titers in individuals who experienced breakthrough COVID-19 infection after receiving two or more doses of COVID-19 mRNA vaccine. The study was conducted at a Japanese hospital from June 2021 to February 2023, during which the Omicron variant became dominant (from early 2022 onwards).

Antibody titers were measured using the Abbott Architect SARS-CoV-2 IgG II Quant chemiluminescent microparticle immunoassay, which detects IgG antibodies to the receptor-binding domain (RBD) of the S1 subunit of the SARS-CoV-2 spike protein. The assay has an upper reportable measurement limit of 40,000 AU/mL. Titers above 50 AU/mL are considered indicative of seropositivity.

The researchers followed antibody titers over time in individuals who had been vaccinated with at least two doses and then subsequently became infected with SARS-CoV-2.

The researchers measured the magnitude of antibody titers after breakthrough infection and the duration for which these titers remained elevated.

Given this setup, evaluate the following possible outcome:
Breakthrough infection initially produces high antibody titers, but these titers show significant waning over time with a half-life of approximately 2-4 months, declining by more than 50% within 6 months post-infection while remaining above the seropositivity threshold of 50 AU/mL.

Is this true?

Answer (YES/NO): NO